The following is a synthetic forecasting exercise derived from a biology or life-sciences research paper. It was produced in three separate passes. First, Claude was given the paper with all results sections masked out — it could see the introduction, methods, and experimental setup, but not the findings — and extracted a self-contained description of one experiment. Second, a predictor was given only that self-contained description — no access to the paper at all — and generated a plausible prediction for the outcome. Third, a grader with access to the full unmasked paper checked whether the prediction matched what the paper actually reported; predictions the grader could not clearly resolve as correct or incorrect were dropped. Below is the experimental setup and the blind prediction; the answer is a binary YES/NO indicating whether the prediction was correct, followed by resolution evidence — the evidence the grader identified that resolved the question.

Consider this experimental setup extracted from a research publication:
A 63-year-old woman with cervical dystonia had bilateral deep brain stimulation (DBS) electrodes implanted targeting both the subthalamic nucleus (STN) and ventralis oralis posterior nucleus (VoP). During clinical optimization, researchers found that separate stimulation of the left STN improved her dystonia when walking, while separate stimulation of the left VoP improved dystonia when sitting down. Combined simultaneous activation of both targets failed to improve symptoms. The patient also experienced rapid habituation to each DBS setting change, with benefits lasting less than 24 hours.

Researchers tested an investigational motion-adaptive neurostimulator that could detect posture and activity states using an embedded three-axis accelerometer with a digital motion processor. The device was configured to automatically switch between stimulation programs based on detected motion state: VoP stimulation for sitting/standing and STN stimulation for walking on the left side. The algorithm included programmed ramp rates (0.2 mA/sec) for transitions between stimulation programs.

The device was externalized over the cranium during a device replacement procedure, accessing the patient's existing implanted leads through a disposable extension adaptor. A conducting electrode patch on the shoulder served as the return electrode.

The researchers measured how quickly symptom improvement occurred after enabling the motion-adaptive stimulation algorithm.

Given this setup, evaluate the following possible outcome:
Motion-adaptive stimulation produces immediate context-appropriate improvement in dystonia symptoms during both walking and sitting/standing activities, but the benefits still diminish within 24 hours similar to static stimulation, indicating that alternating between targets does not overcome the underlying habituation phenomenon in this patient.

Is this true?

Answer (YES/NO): NO